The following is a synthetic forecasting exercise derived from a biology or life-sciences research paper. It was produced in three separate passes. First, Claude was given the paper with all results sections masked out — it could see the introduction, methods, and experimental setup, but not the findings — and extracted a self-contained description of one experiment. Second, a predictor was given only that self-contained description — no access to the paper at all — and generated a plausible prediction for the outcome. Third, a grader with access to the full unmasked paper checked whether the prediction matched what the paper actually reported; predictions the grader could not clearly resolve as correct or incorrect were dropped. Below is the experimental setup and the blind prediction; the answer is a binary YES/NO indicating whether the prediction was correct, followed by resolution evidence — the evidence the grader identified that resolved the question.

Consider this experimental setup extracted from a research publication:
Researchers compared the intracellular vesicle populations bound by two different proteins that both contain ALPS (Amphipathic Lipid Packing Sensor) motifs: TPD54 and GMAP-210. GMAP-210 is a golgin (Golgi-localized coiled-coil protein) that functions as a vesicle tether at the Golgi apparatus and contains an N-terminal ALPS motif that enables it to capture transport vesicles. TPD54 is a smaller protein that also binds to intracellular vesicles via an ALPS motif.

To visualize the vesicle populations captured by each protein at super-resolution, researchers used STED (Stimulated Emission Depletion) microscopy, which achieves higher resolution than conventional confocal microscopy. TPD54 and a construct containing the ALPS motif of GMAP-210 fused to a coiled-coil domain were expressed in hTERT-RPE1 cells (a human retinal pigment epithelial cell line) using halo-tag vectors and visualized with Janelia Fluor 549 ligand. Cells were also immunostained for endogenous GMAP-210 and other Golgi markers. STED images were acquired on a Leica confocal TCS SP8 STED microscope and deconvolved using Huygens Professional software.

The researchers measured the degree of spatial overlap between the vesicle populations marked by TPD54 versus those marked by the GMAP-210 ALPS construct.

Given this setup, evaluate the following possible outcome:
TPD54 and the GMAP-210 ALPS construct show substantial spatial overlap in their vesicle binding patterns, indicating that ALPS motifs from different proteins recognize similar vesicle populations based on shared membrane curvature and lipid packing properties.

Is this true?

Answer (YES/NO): NO